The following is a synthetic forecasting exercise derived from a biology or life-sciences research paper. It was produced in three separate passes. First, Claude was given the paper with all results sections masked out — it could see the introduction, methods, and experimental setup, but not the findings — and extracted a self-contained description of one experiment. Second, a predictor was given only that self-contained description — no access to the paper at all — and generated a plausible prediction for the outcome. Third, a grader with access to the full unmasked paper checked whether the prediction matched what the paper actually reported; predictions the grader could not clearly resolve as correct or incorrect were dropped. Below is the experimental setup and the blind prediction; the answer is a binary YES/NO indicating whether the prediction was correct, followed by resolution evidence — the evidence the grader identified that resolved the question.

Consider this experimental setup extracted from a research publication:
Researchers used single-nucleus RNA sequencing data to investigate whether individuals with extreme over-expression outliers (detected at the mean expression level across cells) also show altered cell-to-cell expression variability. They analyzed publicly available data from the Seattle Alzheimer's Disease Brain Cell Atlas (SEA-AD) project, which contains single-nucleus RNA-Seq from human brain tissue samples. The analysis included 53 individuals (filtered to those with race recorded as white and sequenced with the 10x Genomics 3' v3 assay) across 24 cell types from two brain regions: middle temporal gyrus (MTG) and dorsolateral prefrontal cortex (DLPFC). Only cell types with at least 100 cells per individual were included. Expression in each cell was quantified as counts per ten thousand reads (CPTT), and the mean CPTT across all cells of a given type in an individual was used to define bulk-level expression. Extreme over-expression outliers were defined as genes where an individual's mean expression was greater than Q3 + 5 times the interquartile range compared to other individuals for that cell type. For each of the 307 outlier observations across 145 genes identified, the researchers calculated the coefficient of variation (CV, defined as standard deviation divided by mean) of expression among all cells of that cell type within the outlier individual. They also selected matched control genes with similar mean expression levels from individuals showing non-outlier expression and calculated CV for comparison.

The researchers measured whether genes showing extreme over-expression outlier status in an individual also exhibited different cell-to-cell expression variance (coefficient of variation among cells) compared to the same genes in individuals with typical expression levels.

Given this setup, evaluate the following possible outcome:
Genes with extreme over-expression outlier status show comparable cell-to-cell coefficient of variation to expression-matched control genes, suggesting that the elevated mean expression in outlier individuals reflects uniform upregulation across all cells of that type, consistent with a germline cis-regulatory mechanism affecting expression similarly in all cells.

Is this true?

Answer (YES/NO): NO